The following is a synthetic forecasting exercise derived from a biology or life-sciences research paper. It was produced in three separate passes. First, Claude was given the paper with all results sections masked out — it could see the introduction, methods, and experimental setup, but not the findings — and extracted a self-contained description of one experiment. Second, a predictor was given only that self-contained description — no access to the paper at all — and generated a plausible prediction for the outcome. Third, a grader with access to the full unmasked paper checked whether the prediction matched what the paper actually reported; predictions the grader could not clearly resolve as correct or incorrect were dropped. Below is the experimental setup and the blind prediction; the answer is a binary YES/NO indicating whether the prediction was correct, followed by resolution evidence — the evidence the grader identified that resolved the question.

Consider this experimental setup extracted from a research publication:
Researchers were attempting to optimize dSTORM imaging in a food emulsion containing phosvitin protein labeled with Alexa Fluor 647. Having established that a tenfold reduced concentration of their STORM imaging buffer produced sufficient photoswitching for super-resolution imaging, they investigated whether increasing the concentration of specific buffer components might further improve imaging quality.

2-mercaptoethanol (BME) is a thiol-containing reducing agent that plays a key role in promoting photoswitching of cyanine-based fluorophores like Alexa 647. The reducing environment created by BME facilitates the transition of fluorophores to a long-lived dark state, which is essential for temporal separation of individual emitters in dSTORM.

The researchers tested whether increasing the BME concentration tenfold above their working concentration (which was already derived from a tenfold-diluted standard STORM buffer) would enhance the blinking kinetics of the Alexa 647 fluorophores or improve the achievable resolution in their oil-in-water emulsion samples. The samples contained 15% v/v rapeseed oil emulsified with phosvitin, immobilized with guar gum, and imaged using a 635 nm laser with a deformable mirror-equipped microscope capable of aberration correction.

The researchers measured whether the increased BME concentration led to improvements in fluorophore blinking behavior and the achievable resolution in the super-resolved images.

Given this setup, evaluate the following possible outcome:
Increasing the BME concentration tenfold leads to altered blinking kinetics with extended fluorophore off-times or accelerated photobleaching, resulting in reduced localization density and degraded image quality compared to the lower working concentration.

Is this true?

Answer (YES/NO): NO